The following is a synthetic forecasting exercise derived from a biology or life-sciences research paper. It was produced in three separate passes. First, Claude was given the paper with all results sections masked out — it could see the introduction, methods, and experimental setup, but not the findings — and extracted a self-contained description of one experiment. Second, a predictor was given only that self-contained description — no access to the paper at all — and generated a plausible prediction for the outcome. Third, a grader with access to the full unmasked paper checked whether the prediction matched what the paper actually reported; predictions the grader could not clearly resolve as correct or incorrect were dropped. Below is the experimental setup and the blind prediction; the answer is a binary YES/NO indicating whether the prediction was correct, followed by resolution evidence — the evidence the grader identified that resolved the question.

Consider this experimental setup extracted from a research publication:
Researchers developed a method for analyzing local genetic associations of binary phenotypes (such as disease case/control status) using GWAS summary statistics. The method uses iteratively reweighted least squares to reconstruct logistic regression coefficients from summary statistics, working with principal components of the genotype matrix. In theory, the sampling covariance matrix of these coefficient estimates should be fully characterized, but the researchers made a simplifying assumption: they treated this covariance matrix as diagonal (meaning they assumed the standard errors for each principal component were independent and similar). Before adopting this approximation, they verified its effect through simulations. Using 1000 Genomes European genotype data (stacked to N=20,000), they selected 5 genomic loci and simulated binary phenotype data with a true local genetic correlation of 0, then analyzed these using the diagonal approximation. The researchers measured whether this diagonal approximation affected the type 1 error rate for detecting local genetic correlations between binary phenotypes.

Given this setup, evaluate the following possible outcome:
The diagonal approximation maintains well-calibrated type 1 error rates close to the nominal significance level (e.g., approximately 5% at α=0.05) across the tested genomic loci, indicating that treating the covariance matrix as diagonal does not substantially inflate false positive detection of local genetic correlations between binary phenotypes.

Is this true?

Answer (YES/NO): YES